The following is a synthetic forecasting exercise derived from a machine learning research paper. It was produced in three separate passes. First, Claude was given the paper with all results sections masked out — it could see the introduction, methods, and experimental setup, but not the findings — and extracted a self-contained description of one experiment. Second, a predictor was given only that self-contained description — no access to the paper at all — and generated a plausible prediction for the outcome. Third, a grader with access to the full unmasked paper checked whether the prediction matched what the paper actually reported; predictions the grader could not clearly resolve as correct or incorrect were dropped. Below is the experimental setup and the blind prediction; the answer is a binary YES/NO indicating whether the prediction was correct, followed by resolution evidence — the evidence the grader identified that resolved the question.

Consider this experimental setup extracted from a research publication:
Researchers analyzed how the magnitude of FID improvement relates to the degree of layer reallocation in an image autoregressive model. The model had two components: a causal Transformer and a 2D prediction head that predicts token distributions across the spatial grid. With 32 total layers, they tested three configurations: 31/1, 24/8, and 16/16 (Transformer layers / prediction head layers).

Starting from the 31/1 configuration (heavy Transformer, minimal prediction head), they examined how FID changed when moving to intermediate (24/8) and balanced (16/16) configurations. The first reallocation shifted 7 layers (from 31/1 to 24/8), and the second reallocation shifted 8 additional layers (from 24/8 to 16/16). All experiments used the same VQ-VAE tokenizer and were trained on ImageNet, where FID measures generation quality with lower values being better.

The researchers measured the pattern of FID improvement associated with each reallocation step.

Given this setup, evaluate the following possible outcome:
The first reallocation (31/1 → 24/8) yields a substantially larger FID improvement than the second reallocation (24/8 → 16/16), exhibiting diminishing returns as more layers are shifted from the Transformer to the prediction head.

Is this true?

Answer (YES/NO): YES